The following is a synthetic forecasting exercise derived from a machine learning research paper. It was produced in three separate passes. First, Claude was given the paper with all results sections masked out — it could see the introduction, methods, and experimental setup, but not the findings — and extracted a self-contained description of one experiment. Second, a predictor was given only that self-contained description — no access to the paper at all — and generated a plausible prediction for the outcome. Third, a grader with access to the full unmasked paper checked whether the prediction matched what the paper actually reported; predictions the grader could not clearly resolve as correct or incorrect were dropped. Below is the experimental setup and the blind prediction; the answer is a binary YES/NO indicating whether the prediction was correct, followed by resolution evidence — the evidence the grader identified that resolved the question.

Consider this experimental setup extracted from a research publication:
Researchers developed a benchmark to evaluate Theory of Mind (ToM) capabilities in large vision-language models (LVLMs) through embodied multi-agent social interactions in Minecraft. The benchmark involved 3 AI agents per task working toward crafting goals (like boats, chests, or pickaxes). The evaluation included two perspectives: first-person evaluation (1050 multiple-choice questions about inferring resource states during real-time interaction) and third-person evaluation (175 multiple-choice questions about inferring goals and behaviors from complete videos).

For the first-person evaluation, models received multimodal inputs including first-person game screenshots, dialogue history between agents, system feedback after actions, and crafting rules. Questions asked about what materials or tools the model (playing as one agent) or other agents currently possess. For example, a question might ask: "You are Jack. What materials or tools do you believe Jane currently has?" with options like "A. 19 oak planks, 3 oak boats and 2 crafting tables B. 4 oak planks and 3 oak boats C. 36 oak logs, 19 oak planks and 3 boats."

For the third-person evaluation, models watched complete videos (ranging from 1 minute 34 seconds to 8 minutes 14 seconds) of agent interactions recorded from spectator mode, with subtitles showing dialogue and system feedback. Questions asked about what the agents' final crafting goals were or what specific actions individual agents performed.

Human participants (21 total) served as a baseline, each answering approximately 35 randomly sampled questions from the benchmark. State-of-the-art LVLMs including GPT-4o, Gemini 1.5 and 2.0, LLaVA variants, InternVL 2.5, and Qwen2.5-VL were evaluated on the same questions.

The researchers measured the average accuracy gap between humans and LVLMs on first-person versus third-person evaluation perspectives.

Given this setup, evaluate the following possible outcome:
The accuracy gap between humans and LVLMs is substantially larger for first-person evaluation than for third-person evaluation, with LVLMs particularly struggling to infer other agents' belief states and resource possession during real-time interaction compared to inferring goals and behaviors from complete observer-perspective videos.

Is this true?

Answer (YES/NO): YES